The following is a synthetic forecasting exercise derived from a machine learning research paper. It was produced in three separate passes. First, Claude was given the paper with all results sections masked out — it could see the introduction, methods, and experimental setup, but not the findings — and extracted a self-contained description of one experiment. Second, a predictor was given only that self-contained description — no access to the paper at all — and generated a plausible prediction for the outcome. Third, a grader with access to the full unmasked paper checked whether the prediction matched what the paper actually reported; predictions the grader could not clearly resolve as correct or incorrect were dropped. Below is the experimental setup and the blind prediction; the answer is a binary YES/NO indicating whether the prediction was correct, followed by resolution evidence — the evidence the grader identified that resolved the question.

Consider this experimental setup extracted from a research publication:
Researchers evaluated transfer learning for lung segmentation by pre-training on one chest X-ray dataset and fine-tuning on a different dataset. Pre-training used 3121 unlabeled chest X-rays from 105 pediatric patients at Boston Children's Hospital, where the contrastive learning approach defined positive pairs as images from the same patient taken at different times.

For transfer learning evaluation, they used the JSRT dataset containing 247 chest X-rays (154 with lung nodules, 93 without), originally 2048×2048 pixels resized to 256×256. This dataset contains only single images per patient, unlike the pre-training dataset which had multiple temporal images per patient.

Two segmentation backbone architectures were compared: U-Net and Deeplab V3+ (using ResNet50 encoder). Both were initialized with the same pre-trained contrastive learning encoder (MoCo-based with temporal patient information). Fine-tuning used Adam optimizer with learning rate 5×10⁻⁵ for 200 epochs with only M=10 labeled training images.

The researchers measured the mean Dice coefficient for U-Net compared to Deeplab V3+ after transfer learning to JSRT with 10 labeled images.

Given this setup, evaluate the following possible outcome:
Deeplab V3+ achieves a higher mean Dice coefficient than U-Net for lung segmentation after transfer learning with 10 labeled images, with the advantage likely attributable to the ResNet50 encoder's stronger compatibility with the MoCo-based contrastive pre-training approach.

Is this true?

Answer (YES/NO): YES